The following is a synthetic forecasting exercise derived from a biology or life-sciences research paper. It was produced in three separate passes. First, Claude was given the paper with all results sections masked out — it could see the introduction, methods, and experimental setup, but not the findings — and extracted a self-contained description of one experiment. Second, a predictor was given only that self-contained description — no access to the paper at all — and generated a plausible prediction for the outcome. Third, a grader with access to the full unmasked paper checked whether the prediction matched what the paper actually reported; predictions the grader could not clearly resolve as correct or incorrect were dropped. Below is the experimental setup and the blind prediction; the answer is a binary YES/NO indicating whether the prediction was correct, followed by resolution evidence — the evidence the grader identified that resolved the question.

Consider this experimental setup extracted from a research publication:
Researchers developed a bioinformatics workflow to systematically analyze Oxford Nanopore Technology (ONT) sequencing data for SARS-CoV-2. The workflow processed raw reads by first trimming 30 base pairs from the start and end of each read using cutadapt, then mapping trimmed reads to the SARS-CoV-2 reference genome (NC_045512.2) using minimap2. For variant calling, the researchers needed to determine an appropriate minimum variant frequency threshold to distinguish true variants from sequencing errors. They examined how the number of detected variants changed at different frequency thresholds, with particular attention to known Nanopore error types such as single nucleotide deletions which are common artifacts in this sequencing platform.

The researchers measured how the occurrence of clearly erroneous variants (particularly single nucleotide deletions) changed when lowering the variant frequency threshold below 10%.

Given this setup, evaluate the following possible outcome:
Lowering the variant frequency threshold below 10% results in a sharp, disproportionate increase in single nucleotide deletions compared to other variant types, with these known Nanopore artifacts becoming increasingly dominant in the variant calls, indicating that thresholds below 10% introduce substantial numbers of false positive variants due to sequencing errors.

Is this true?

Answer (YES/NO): YES